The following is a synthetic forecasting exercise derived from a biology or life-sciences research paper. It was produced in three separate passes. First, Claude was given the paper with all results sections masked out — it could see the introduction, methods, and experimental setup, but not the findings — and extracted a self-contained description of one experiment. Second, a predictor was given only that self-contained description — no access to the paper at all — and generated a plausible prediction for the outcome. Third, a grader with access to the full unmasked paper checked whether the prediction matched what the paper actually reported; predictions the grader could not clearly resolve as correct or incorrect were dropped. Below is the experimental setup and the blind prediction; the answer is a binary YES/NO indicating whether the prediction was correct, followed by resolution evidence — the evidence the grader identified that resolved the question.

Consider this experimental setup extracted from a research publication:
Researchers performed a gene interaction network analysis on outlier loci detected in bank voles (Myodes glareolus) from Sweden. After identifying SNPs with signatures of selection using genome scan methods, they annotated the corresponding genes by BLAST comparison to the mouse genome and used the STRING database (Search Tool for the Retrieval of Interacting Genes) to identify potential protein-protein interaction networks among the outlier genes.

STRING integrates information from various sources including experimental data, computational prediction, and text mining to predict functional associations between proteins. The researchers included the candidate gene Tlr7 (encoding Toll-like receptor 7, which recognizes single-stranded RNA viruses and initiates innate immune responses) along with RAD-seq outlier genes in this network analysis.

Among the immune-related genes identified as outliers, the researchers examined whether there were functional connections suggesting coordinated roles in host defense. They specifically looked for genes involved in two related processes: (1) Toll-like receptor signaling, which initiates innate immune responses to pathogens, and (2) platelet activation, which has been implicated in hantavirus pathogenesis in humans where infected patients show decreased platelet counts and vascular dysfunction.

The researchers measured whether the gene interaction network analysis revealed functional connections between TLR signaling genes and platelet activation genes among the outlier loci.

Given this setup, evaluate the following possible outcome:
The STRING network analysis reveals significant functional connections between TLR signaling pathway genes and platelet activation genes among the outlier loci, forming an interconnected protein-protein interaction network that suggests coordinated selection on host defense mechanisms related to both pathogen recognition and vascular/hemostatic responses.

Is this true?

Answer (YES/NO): YES